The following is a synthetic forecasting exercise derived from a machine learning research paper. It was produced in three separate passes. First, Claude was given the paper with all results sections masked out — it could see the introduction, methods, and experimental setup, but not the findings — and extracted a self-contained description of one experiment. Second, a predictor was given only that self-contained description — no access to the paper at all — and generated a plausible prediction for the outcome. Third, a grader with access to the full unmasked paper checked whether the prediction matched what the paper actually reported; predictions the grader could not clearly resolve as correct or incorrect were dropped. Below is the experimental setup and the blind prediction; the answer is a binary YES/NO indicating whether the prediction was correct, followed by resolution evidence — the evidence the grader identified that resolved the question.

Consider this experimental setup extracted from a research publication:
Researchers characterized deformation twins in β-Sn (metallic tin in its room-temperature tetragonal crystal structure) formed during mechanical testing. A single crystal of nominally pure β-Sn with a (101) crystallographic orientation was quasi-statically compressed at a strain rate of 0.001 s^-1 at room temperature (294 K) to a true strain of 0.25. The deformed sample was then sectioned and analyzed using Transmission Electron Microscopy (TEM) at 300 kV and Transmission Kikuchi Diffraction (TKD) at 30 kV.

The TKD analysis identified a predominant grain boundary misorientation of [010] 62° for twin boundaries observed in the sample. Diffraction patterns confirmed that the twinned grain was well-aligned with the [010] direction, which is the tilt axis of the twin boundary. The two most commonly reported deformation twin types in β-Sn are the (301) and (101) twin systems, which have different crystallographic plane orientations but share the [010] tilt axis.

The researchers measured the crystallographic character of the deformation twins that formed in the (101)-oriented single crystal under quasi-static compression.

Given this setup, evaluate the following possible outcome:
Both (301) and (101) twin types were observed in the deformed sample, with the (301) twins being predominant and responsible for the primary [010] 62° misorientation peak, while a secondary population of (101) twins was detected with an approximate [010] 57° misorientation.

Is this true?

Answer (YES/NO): NO